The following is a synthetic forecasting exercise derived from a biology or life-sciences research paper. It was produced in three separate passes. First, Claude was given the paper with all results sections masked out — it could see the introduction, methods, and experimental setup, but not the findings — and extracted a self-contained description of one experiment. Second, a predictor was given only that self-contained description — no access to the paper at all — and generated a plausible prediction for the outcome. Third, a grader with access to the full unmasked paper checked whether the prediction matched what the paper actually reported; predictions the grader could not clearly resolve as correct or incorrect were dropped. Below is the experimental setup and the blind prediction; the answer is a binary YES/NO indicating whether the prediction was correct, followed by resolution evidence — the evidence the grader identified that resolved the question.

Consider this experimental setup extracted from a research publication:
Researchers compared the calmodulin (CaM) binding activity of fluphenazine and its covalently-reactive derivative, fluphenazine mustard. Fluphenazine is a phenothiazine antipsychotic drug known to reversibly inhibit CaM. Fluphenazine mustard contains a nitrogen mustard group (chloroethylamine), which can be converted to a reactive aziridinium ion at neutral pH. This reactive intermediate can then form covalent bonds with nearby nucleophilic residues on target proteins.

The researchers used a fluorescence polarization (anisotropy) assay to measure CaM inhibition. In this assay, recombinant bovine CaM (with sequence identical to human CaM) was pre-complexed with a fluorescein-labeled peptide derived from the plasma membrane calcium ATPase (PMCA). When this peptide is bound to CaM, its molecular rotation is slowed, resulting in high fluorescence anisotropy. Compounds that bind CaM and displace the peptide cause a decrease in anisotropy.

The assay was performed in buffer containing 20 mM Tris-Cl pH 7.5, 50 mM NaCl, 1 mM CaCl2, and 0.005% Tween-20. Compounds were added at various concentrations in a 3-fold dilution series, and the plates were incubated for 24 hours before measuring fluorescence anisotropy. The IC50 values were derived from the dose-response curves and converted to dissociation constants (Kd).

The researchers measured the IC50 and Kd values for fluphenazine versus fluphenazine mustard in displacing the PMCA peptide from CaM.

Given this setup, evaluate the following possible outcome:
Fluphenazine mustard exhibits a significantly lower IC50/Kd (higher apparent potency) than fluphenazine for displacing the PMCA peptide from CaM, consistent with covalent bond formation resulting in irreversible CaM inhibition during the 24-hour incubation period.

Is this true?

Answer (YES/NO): NO